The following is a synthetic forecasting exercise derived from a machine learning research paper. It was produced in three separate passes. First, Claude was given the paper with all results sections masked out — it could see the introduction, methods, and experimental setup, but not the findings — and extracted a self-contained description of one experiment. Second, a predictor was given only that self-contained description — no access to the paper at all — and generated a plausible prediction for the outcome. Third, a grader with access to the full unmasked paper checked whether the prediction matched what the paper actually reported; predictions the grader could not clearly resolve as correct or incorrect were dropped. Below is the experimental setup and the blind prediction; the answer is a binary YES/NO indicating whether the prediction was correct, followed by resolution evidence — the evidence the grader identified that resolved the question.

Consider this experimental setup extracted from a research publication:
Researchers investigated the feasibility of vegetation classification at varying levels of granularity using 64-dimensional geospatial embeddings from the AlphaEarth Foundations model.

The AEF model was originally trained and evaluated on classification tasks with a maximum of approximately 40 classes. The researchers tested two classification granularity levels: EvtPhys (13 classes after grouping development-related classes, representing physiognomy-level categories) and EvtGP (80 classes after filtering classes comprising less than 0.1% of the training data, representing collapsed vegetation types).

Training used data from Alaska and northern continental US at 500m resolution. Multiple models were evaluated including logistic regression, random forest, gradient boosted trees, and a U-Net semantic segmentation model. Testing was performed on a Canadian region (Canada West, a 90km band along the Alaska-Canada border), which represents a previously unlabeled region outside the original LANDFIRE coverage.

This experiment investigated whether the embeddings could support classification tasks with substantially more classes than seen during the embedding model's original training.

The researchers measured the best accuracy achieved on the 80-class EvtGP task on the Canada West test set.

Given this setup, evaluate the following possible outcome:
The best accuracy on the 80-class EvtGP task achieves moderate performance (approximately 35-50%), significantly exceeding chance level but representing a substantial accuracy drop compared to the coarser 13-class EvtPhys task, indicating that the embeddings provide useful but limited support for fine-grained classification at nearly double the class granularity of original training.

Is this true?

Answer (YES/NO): NO